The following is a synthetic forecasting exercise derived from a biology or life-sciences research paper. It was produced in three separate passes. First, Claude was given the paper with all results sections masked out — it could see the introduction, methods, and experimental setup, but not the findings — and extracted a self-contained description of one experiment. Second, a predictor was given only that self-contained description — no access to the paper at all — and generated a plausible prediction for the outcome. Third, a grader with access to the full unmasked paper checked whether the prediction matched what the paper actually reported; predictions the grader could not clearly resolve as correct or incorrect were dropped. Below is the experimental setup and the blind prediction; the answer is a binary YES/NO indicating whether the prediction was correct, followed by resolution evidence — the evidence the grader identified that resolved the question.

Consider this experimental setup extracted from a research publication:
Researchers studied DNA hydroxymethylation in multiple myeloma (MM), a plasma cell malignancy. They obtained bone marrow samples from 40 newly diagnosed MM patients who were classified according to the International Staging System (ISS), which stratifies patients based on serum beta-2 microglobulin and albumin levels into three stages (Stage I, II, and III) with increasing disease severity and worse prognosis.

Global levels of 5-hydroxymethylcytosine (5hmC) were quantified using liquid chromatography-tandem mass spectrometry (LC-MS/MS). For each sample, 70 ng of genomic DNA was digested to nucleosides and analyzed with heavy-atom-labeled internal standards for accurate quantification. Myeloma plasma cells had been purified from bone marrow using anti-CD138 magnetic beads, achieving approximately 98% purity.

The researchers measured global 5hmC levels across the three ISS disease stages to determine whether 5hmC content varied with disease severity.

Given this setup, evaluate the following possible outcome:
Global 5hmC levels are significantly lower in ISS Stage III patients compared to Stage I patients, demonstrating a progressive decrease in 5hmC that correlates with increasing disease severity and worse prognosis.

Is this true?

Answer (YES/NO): NO